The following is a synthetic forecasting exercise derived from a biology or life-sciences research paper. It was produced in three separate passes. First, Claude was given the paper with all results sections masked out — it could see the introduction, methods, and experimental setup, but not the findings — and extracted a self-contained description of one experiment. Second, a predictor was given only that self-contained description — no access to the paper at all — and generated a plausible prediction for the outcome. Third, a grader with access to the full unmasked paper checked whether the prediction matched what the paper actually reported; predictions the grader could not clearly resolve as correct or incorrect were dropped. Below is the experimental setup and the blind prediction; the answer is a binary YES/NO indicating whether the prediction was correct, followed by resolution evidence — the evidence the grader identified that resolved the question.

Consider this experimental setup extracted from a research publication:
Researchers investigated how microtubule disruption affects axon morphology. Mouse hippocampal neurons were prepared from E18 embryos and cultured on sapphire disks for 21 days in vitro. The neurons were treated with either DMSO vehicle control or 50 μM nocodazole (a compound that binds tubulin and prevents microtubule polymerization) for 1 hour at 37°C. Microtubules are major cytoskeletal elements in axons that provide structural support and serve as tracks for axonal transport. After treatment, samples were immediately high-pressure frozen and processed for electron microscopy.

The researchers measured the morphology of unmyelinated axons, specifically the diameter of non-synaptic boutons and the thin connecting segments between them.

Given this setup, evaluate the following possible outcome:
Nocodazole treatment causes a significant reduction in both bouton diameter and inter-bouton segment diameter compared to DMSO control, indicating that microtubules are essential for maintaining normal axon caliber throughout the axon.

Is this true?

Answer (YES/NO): NO